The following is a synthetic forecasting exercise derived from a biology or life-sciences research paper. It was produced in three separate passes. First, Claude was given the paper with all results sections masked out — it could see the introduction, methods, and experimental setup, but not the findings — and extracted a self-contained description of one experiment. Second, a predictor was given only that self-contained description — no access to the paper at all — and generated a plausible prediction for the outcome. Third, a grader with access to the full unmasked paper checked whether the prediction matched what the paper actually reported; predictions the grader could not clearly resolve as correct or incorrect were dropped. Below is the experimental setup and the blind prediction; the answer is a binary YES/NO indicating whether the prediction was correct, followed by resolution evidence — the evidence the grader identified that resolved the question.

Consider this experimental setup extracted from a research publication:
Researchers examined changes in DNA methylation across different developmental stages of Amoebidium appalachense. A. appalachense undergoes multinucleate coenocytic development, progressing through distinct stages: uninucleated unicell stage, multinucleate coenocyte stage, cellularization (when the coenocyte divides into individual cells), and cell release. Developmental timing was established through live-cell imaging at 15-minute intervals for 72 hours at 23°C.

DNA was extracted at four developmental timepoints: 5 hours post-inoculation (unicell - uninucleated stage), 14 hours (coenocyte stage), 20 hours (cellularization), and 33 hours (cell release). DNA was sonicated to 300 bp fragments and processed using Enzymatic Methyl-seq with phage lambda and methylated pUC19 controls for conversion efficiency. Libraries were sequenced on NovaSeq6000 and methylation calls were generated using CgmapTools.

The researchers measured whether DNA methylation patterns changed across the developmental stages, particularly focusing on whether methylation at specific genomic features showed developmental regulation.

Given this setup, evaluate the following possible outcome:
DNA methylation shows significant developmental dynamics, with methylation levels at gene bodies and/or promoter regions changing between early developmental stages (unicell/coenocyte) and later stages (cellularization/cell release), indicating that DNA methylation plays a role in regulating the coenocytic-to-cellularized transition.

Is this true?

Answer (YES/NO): NO